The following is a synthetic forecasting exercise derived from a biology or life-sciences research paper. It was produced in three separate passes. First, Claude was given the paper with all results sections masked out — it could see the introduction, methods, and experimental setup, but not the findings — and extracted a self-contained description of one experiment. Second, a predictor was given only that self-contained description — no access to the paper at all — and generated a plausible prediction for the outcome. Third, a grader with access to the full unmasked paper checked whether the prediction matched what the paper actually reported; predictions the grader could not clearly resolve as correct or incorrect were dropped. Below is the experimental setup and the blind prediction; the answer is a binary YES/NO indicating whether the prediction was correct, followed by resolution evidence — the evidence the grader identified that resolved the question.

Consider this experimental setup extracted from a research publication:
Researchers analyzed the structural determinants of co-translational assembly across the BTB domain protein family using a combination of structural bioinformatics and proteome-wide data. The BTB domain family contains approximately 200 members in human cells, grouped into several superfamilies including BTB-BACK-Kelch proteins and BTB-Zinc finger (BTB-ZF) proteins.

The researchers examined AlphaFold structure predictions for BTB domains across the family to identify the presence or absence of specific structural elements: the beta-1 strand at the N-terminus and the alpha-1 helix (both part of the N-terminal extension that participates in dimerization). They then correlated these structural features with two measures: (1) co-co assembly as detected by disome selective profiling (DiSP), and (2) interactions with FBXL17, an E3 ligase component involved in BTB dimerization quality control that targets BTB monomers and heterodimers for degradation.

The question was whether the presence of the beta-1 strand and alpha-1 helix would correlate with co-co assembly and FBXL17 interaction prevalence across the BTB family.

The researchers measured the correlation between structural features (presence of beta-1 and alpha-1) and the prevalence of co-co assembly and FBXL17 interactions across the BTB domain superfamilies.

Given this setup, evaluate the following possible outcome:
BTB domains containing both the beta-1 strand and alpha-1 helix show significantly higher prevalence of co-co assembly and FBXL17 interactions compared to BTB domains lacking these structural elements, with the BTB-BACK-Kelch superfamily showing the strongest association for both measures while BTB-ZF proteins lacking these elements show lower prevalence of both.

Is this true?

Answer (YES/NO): NO